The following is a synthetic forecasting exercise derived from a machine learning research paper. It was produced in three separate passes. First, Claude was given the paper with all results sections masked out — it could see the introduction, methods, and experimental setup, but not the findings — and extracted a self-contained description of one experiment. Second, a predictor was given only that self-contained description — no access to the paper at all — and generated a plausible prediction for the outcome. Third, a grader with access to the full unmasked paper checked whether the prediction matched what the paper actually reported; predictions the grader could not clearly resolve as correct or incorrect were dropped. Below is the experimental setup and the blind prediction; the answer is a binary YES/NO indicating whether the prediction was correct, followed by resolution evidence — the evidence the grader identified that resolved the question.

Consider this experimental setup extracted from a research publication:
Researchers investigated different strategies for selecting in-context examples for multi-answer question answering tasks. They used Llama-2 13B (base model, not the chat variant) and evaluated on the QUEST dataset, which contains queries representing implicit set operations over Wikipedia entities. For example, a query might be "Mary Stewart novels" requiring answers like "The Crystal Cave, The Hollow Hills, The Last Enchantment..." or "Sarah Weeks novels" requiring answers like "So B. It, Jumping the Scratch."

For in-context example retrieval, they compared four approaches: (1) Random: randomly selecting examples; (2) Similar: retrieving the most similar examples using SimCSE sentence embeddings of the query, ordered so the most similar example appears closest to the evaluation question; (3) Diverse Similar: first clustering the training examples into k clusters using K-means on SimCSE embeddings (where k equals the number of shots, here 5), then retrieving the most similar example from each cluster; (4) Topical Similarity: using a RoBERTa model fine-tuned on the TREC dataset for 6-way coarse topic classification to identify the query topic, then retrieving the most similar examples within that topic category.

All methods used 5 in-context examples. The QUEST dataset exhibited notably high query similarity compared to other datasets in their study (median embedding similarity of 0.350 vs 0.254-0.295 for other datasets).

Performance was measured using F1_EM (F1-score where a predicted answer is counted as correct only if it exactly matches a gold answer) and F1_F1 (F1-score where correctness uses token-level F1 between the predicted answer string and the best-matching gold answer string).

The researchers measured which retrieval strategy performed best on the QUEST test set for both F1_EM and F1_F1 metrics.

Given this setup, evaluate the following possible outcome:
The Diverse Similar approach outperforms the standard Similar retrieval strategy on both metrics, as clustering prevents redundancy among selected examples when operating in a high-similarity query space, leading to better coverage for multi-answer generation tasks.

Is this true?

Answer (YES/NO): NO